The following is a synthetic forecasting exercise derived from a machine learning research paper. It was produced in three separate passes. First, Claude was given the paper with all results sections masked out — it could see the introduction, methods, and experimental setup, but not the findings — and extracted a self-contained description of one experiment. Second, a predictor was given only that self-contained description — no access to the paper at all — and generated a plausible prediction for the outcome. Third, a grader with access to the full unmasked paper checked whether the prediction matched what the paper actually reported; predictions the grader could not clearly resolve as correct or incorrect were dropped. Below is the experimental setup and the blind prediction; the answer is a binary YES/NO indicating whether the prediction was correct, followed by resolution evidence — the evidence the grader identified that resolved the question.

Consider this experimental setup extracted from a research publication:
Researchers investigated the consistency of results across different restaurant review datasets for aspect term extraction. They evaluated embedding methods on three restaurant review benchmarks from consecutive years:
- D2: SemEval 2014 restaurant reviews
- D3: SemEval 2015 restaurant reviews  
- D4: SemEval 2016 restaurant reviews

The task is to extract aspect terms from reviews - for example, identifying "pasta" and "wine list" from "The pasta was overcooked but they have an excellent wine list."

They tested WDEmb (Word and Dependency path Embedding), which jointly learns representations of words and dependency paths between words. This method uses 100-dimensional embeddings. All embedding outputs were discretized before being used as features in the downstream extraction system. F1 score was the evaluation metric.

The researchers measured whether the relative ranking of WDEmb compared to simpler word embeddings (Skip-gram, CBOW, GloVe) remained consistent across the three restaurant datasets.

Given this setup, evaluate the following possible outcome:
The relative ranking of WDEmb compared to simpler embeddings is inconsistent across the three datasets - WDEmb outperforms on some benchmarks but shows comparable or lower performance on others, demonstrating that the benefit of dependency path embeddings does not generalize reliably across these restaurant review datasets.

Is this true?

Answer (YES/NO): NO